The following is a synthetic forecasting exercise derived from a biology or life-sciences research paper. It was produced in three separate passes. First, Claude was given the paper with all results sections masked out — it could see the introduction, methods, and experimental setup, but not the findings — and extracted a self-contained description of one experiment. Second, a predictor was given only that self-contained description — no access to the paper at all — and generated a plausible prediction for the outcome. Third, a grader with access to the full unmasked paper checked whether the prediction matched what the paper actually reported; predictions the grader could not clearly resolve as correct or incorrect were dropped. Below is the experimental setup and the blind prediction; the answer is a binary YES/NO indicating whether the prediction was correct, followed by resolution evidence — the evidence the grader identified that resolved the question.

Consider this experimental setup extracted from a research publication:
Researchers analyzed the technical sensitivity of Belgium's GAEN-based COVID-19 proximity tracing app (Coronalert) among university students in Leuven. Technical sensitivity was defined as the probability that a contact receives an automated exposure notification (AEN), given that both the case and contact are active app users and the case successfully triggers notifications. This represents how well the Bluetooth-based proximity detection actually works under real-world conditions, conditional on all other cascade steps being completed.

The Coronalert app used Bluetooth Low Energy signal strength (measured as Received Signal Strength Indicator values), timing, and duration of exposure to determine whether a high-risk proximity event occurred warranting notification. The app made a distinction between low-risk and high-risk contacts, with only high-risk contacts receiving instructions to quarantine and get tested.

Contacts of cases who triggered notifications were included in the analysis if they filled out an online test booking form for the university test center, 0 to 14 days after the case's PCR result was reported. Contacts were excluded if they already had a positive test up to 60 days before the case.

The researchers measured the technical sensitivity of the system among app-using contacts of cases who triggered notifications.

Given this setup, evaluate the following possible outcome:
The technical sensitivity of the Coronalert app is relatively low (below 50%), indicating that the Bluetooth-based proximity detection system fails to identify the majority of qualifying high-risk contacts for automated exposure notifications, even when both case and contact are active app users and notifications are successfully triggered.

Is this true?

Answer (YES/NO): YES